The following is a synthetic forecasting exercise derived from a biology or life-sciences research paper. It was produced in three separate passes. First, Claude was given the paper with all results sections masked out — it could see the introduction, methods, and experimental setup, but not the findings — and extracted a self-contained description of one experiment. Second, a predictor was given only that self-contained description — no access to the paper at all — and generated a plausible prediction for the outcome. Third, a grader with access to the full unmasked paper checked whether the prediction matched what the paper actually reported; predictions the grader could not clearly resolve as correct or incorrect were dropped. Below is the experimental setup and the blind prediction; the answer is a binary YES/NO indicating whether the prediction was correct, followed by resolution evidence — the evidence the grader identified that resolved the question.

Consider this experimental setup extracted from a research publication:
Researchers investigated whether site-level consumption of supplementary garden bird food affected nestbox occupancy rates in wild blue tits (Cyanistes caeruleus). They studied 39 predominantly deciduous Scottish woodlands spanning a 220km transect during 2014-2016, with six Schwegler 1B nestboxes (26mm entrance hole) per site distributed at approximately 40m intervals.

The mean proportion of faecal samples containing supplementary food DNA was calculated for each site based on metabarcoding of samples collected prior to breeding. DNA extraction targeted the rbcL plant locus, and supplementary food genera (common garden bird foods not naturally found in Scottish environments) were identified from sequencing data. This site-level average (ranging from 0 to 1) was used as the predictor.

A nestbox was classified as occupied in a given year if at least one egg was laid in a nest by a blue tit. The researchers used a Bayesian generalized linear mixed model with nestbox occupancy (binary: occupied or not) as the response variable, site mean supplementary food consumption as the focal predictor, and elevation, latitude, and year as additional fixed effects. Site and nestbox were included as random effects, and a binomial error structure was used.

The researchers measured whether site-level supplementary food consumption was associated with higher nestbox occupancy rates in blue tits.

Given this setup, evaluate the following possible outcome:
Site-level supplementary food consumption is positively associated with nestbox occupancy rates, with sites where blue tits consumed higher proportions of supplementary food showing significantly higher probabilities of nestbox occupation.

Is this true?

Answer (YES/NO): YES